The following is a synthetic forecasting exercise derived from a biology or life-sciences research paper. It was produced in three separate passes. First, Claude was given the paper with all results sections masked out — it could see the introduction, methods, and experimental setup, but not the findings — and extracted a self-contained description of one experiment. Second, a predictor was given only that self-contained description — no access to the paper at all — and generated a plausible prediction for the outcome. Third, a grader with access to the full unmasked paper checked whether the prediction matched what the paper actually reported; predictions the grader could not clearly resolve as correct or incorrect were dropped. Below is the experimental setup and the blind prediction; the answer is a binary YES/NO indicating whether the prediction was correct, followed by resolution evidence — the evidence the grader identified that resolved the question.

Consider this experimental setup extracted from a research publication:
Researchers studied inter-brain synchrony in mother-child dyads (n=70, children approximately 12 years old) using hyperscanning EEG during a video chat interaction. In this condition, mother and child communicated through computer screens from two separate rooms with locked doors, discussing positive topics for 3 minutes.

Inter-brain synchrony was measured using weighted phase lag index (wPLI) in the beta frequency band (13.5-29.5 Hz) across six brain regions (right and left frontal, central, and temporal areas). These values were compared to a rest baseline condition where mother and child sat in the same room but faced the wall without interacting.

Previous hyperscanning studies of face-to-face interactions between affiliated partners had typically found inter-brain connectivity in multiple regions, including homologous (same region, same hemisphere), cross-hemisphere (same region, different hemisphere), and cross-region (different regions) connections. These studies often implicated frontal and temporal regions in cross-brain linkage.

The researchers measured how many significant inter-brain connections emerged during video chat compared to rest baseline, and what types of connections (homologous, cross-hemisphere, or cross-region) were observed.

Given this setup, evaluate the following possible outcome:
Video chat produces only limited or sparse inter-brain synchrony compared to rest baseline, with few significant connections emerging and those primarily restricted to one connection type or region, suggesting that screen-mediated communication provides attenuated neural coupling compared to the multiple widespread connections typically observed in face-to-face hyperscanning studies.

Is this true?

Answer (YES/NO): YES